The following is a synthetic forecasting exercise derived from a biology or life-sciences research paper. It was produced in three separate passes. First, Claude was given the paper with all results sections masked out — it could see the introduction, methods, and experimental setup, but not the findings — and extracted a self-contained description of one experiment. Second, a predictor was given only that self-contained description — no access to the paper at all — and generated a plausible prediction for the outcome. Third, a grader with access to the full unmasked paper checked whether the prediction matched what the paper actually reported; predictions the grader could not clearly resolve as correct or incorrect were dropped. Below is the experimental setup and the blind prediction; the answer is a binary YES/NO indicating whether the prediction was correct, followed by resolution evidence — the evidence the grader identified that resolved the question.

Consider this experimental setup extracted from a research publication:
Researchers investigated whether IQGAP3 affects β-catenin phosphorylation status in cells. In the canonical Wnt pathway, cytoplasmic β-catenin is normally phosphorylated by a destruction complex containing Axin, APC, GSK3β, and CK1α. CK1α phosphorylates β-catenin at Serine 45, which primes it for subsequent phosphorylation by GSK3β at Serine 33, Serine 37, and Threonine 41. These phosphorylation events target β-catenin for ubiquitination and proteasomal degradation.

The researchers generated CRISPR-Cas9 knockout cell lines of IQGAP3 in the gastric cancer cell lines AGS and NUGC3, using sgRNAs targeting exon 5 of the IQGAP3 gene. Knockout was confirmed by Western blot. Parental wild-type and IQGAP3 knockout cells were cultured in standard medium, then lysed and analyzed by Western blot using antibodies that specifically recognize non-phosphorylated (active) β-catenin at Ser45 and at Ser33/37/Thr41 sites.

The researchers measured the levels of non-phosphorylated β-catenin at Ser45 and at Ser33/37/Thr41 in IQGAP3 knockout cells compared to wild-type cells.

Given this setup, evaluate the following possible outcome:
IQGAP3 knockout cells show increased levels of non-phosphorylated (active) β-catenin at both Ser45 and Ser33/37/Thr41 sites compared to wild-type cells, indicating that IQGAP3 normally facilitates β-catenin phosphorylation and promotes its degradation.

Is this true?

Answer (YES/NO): NO